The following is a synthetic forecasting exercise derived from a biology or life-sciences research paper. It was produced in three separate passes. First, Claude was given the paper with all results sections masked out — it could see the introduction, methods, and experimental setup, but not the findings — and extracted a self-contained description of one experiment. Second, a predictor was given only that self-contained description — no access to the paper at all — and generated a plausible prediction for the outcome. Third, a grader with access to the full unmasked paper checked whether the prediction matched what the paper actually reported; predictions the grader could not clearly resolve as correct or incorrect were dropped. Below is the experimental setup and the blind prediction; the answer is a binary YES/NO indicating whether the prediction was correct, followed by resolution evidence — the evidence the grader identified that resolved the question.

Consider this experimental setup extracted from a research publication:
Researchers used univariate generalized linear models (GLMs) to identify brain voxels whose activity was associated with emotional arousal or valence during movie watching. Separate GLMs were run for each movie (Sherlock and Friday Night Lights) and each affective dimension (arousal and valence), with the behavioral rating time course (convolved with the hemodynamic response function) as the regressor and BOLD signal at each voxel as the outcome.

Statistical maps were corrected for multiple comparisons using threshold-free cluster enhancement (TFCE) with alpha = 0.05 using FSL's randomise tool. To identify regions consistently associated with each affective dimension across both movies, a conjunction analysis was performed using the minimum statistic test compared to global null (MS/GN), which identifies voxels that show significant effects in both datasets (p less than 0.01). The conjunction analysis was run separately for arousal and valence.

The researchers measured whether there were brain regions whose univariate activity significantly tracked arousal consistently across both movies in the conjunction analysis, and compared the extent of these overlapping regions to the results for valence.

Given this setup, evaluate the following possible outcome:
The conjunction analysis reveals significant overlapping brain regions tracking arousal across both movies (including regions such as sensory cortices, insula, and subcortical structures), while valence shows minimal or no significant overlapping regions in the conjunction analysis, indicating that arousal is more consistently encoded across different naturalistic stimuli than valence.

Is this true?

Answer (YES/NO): NO